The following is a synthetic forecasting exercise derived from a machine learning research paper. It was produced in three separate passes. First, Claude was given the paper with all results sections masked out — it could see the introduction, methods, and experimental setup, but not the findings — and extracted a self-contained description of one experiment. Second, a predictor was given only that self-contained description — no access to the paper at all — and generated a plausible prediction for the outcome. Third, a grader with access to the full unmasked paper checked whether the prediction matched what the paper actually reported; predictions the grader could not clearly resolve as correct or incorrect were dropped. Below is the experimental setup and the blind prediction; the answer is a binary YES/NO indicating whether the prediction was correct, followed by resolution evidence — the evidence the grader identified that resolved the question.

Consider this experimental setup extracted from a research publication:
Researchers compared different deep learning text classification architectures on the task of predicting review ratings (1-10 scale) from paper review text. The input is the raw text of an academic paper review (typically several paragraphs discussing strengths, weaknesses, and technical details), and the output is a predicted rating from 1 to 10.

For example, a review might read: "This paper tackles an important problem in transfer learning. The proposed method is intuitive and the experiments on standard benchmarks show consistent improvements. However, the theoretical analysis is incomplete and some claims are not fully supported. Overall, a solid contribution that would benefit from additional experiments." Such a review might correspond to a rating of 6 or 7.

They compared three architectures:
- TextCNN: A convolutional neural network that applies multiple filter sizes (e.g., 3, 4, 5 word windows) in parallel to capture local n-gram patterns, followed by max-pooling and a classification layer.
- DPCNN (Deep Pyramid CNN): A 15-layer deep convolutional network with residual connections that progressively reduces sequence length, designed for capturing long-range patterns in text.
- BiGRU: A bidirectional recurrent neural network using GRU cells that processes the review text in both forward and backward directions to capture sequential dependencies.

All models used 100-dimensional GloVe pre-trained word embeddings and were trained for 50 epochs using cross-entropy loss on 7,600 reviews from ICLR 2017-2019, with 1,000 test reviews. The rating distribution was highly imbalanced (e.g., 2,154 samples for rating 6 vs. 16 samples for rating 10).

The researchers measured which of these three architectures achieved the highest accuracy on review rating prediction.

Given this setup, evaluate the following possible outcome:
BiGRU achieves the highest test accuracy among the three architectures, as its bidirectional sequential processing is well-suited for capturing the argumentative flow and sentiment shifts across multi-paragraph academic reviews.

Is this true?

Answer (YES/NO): NO